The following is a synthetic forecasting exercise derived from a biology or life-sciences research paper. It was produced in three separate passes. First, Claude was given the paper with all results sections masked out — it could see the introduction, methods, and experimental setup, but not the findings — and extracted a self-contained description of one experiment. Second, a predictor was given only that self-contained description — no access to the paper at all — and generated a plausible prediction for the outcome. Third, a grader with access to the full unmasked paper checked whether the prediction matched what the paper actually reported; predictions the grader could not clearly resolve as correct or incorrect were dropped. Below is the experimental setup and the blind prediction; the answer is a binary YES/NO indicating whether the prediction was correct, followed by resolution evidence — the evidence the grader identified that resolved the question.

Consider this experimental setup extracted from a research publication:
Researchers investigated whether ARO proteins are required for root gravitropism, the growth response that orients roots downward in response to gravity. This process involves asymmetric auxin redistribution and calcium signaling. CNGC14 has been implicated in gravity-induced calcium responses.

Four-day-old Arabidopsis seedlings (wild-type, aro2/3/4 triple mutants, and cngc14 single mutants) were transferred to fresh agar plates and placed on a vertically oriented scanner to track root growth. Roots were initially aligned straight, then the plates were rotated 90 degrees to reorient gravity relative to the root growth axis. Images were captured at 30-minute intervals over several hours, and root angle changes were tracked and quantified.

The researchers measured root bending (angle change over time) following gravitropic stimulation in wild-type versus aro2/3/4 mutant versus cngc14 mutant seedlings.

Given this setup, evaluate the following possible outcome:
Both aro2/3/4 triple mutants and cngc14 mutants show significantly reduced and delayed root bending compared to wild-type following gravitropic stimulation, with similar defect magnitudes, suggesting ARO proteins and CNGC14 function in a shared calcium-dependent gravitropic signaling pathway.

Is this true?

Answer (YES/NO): YES